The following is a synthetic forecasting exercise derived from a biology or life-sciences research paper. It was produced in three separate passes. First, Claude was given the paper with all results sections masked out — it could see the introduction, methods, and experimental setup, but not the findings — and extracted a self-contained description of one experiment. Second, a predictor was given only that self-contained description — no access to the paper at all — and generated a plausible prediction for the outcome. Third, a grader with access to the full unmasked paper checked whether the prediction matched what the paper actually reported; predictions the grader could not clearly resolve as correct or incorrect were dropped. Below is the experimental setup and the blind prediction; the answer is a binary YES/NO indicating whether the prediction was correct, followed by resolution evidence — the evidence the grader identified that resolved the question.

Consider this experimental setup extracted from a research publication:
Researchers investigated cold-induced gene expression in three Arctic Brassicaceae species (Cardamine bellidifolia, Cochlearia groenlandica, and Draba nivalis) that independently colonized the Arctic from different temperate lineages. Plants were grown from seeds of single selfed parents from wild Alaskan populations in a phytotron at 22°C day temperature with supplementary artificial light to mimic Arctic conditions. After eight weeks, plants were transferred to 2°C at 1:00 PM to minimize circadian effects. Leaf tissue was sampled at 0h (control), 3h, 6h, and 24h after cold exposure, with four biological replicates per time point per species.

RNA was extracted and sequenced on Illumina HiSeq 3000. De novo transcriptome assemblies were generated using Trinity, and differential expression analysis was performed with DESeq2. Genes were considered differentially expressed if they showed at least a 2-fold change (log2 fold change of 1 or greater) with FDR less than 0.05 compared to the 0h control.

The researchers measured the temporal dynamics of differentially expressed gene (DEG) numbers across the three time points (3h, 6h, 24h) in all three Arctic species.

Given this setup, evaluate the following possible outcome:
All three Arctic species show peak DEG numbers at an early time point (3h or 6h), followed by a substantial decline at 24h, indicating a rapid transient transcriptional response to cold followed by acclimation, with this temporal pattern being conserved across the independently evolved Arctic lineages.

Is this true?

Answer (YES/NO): NO